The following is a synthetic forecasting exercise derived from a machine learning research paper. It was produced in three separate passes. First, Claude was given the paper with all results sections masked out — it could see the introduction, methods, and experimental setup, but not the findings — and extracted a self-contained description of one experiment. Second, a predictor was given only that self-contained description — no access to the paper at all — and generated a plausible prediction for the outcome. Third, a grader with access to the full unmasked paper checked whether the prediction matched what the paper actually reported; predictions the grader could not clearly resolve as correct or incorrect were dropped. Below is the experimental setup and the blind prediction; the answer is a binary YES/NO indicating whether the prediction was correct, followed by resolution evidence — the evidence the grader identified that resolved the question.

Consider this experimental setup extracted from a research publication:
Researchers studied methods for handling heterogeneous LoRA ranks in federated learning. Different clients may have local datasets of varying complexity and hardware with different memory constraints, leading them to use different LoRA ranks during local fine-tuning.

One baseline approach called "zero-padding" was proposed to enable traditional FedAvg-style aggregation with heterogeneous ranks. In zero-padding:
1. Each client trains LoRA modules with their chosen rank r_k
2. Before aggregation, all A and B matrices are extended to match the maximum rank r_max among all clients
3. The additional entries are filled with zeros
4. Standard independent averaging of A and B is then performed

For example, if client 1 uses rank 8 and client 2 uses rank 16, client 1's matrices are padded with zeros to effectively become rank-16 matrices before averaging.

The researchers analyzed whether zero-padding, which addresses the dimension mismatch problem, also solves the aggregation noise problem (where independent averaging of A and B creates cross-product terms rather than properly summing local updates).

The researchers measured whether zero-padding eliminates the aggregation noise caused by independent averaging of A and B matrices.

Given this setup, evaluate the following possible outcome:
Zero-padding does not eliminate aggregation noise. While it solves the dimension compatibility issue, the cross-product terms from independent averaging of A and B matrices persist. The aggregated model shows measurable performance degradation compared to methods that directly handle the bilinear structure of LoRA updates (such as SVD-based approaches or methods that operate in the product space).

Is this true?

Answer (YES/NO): YES